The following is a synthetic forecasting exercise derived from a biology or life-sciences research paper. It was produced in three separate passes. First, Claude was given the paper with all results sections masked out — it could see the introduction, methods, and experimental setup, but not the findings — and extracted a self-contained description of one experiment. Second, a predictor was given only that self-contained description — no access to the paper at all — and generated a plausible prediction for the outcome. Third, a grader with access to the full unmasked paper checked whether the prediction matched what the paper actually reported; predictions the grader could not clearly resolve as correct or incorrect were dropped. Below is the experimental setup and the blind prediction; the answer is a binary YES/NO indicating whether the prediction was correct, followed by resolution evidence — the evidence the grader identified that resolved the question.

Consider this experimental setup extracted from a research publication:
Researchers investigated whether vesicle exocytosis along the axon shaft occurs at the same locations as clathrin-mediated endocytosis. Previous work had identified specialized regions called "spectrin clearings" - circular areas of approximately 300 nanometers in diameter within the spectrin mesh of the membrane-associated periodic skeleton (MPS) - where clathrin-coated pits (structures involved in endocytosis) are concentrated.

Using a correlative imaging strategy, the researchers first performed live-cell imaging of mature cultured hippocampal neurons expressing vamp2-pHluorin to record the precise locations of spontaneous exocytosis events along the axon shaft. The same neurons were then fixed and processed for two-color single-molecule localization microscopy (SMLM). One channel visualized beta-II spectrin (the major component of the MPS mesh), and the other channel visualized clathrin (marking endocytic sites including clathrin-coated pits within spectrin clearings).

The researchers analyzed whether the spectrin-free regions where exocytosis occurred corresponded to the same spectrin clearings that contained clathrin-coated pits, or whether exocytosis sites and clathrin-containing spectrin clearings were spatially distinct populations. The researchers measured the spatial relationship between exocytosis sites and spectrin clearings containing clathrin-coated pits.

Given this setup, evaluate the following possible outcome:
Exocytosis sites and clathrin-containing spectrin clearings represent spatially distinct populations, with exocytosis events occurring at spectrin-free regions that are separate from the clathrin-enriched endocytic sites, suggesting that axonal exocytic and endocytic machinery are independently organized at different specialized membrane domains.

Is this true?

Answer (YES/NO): YES